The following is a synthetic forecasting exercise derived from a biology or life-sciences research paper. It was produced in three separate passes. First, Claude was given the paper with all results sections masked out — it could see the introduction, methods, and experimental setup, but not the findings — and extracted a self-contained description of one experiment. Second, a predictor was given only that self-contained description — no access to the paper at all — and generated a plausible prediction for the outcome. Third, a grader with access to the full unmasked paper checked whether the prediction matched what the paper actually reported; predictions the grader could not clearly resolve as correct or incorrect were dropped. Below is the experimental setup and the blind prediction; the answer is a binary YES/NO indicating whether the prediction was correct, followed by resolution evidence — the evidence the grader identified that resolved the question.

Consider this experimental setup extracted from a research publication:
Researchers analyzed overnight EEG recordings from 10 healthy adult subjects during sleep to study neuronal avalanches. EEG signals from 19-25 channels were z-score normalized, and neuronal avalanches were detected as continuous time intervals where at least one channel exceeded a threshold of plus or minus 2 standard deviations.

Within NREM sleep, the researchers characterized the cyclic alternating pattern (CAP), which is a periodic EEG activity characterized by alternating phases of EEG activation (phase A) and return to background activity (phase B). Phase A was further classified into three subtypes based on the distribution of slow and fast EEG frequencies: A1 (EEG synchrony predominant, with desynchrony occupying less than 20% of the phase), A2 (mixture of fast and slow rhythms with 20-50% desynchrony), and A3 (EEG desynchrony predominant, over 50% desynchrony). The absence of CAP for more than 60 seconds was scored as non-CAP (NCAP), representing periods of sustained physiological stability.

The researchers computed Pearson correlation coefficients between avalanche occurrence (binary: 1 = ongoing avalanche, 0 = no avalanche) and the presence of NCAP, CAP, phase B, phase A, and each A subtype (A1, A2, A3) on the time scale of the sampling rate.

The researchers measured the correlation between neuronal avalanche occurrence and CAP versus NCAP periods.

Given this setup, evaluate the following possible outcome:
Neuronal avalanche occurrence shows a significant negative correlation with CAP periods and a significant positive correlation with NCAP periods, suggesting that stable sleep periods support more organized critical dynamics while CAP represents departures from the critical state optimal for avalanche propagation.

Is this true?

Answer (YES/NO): NO